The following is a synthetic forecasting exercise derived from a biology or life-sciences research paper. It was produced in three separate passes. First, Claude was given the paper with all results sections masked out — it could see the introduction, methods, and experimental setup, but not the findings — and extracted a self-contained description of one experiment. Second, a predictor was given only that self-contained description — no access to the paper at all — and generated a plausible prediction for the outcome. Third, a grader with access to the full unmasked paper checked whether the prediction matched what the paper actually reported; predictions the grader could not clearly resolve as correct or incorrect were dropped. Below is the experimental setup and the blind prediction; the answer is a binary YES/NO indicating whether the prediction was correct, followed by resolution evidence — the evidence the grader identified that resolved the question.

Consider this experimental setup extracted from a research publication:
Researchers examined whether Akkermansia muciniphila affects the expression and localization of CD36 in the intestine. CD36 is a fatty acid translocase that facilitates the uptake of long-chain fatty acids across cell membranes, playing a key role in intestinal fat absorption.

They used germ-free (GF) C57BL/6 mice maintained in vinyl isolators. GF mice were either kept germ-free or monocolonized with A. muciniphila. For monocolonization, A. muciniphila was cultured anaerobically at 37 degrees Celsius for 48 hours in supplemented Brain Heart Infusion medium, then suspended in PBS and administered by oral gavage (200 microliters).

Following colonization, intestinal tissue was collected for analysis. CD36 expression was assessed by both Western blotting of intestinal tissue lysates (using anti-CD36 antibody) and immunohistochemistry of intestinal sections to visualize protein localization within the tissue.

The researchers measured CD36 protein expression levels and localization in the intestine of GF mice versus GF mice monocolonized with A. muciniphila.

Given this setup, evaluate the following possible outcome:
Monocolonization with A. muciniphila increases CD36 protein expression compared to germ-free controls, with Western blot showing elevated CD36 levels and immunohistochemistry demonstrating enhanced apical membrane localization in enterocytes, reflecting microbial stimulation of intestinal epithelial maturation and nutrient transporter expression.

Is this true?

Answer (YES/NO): NO